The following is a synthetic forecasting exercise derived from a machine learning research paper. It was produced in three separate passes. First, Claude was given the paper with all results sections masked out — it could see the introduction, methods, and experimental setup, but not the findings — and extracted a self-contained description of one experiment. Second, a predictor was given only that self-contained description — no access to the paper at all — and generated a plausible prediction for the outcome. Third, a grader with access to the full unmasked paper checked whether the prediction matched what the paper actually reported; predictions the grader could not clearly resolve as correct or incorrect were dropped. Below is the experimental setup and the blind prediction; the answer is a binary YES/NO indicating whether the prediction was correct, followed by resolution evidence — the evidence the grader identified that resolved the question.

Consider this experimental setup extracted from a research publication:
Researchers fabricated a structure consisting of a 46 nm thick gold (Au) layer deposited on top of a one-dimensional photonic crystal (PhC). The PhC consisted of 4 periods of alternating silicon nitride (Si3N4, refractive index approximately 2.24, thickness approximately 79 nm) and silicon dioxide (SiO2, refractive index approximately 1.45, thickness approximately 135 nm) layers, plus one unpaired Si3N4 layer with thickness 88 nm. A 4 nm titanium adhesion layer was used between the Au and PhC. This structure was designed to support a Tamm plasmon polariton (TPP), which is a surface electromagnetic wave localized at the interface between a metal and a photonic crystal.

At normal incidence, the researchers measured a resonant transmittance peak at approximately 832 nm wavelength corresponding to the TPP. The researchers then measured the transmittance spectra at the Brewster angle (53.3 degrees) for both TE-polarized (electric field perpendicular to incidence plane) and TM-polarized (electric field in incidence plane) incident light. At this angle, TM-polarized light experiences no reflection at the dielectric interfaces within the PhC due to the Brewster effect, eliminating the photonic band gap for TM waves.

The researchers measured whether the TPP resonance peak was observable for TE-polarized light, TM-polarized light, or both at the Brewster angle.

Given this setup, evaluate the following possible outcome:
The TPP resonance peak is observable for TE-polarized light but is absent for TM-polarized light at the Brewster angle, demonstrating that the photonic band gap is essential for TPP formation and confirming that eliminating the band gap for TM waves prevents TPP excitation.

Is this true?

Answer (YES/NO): YES